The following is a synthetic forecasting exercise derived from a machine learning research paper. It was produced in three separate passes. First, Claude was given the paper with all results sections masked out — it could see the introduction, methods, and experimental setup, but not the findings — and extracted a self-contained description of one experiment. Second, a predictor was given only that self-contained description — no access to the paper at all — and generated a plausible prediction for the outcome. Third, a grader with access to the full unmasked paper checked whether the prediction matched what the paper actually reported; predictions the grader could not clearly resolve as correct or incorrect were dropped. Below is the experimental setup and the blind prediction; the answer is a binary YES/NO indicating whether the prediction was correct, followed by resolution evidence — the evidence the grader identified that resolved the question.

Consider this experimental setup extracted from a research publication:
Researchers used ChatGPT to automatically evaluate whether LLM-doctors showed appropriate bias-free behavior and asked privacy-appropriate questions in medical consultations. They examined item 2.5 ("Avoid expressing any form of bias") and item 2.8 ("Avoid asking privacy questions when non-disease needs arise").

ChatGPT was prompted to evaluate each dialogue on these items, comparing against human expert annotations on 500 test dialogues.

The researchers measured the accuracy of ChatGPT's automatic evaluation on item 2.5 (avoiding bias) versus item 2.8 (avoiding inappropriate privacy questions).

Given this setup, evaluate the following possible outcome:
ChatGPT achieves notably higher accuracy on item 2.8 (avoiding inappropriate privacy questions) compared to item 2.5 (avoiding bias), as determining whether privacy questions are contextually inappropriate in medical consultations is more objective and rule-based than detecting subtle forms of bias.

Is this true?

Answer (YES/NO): NO